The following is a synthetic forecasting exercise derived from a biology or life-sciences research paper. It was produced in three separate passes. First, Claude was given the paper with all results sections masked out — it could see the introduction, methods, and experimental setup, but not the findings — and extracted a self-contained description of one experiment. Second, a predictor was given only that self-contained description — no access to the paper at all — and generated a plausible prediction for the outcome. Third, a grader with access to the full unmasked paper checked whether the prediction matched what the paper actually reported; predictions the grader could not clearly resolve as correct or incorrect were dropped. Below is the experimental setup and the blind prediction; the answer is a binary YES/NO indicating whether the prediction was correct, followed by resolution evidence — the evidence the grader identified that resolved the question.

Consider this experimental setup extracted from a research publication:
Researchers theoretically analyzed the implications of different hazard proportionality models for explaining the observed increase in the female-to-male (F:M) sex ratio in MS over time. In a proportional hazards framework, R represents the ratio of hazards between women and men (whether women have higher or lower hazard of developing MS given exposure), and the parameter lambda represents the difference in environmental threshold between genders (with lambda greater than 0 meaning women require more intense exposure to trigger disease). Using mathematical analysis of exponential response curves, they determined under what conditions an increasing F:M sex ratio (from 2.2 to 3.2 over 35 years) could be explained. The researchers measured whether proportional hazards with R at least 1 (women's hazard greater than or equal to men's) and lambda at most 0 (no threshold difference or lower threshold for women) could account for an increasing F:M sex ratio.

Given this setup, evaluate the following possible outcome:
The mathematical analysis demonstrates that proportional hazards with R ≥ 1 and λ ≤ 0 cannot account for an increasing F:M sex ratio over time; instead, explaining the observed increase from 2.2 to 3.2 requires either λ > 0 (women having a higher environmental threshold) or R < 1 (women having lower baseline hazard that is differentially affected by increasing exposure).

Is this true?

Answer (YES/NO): YES